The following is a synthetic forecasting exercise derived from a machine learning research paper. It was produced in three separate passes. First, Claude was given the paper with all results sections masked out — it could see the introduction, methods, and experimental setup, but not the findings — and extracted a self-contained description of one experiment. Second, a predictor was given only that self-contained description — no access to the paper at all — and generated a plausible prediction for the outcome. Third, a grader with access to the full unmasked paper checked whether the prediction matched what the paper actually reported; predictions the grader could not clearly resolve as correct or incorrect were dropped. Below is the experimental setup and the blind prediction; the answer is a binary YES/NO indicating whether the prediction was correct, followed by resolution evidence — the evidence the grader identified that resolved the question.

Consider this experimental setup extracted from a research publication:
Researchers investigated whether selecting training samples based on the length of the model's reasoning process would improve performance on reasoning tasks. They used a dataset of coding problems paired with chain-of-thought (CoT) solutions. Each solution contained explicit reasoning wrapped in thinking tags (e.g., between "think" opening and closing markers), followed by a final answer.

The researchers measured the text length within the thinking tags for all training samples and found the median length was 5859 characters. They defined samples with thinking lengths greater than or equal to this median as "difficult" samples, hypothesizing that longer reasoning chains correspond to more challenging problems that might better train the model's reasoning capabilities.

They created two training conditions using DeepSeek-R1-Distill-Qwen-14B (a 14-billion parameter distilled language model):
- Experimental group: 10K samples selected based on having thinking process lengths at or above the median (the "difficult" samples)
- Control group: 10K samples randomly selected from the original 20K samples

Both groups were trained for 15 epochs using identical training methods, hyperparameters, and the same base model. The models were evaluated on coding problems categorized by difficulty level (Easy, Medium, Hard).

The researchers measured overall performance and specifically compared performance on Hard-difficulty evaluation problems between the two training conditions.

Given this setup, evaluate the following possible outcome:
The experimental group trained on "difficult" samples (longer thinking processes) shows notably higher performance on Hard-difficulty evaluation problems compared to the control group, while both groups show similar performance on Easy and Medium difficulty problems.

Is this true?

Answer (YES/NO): NO